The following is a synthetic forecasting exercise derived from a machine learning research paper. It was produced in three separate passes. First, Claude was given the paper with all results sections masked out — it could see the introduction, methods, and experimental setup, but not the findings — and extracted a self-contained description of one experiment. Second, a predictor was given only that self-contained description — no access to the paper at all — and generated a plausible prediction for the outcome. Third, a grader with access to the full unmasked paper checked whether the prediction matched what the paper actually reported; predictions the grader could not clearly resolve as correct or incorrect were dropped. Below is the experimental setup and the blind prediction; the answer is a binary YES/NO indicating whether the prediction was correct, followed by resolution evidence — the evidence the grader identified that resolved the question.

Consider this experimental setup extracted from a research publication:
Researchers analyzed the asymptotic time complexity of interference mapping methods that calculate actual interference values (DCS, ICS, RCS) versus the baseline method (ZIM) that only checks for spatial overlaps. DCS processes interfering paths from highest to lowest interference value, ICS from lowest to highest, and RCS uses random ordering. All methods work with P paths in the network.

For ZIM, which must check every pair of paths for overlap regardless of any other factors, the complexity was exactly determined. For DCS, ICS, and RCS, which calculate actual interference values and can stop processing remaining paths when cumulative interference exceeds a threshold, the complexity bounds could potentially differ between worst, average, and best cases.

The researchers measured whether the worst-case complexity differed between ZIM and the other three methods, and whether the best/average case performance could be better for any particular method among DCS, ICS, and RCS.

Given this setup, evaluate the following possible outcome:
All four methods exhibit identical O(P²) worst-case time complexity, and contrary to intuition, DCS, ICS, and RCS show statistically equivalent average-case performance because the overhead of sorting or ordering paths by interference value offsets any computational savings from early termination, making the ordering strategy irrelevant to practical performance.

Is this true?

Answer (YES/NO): NO